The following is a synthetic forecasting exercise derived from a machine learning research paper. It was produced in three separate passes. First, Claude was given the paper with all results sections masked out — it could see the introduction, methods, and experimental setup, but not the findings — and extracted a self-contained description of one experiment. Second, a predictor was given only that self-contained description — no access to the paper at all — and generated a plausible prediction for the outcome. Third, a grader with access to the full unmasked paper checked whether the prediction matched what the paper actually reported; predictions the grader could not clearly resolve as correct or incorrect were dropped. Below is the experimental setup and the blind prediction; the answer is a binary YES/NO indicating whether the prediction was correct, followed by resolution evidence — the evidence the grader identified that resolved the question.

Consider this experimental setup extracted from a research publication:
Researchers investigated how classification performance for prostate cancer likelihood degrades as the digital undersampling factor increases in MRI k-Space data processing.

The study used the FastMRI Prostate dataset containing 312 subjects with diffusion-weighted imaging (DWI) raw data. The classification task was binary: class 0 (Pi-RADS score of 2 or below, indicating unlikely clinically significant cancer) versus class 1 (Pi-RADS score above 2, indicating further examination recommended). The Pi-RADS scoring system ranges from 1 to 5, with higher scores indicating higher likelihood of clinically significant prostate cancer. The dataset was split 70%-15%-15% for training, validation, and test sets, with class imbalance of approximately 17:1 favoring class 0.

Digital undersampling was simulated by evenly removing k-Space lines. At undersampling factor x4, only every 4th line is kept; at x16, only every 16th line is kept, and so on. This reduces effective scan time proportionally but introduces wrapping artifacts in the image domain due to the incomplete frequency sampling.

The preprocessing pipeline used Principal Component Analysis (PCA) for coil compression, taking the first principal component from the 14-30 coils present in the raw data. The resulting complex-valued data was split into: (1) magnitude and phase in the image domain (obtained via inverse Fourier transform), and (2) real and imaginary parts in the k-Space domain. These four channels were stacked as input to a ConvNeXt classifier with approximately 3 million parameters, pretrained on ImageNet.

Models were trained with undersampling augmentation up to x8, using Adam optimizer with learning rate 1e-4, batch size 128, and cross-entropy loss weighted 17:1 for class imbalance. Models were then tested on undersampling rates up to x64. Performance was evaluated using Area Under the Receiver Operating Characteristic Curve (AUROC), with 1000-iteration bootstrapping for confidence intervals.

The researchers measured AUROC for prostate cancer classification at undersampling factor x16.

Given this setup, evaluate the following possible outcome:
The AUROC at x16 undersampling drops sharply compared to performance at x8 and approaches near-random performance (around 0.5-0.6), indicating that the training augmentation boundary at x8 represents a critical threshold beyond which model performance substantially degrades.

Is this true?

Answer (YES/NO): NO